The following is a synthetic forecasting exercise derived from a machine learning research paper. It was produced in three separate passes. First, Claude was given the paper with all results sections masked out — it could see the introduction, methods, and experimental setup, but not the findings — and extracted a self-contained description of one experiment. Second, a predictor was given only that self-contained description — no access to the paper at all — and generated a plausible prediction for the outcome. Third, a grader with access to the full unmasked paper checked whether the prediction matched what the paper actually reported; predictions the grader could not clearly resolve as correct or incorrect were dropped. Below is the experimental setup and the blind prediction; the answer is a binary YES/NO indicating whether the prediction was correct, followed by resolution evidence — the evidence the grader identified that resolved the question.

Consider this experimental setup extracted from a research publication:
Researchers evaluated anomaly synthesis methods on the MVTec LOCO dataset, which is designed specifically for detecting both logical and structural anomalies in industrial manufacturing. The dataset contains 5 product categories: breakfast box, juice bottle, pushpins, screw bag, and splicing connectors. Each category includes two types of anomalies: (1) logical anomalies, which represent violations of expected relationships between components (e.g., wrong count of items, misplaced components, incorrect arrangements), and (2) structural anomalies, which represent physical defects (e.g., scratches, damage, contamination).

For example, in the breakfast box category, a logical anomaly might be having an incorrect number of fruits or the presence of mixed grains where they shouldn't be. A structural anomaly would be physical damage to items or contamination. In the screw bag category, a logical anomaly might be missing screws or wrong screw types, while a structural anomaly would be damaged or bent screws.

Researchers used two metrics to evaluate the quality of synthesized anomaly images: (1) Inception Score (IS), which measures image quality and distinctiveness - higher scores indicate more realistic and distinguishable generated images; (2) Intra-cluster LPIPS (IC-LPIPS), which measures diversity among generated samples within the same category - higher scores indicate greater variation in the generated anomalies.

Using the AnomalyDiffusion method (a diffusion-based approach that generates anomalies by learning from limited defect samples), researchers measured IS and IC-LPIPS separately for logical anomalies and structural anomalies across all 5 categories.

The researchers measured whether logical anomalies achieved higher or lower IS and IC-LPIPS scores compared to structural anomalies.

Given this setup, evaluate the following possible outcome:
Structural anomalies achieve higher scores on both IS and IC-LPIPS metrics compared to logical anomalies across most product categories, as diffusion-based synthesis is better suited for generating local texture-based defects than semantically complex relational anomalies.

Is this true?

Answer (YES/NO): NO